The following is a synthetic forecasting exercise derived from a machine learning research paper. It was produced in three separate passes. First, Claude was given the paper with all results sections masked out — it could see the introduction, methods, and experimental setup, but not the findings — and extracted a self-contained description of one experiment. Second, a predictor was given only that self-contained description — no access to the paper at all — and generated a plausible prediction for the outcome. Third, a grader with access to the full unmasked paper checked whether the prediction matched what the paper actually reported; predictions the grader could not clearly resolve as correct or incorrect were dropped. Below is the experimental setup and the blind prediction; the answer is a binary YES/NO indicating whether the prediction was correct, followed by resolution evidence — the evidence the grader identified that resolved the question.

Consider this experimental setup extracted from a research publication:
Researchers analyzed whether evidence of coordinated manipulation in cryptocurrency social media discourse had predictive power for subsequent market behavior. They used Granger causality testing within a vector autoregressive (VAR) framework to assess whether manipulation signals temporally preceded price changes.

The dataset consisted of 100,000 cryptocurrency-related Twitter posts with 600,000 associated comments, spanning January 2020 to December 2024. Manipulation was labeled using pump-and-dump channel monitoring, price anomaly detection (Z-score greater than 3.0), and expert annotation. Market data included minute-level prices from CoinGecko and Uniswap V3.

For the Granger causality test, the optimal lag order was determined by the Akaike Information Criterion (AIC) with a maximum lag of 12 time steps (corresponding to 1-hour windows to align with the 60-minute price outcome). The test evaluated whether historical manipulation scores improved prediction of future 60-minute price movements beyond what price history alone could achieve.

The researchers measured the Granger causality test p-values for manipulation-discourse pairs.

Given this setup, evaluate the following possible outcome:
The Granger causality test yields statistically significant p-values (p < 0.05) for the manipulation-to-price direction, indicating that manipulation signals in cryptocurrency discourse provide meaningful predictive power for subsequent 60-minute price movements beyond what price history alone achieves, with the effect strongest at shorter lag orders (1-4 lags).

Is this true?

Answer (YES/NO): NO